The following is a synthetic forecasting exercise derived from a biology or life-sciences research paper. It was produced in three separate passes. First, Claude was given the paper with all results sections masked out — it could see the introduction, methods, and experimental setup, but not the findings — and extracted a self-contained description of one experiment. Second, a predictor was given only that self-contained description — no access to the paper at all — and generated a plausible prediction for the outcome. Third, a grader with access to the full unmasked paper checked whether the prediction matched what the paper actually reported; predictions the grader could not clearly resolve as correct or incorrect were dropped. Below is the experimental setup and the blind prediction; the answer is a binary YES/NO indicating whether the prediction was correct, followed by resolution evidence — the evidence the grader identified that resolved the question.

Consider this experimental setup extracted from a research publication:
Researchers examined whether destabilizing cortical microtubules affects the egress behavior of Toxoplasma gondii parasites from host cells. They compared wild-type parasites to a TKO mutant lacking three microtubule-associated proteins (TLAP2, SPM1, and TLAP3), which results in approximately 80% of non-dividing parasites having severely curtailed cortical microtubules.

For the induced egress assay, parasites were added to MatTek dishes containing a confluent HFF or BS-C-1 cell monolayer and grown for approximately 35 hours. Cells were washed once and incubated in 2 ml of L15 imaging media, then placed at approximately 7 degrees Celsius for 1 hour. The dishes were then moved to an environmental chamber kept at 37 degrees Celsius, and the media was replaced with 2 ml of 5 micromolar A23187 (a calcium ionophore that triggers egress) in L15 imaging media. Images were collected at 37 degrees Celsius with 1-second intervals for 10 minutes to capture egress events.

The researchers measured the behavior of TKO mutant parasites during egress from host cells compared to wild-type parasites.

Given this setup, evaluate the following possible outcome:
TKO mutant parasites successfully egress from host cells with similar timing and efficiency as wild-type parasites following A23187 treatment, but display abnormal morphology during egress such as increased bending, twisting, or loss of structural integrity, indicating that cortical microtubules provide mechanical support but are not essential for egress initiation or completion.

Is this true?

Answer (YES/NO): NO